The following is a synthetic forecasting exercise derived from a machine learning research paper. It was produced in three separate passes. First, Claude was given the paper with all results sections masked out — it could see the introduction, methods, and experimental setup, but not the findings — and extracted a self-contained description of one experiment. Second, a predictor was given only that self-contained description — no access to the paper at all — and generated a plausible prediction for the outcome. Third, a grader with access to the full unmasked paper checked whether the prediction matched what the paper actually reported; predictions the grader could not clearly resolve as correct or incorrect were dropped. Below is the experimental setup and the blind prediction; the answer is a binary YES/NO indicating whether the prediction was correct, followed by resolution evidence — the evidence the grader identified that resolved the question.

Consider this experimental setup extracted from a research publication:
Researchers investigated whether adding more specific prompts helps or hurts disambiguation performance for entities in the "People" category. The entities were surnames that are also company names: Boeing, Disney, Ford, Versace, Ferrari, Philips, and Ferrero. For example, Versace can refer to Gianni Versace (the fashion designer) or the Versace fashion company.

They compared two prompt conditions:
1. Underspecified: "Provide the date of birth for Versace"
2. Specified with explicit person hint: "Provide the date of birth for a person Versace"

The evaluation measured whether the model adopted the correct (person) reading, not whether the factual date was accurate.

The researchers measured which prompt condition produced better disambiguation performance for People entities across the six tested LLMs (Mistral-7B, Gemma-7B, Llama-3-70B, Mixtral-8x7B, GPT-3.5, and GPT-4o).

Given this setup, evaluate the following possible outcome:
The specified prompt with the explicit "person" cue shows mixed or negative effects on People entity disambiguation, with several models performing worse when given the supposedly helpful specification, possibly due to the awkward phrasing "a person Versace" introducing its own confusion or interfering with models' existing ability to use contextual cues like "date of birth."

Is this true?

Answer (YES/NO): YES